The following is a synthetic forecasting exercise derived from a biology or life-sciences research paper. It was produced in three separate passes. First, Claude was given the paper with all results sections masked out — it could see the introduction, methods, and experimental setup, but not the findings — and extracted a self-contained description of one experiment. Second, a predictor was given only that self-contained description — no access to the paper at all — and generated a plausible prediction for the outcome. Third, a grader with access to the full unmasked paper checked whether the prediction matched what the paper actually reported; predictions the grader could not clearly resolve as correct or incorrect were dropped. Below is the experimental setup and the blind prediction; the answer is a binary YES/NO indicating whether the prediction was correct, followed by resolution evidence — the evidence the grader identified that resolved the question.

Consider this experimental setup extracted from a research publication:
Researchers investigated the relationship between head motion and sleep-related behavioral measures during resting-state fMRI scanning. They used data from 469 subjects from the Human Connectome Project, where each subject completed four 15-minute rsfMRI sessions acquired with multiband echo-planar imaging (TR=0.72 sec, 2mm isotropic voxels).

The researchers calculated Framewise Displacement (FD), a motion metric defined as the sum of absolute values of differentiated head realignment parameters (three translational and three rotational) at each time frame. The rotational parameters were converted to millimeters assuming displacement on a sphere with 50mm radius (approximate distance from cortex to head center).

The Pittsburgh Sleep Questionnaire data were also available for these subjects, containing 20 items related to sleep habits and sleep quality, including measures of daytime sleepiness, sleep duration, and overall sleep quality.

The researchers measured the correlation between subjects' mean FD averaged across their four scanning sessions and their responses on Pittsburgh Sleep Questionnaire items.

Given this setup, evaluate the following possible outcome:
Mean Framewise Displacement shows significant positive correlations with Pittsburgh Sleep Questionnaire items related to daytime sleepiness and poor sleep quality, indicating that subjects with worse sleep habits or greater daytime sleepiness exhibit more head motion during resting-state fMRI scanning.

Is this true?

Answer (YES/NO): NO